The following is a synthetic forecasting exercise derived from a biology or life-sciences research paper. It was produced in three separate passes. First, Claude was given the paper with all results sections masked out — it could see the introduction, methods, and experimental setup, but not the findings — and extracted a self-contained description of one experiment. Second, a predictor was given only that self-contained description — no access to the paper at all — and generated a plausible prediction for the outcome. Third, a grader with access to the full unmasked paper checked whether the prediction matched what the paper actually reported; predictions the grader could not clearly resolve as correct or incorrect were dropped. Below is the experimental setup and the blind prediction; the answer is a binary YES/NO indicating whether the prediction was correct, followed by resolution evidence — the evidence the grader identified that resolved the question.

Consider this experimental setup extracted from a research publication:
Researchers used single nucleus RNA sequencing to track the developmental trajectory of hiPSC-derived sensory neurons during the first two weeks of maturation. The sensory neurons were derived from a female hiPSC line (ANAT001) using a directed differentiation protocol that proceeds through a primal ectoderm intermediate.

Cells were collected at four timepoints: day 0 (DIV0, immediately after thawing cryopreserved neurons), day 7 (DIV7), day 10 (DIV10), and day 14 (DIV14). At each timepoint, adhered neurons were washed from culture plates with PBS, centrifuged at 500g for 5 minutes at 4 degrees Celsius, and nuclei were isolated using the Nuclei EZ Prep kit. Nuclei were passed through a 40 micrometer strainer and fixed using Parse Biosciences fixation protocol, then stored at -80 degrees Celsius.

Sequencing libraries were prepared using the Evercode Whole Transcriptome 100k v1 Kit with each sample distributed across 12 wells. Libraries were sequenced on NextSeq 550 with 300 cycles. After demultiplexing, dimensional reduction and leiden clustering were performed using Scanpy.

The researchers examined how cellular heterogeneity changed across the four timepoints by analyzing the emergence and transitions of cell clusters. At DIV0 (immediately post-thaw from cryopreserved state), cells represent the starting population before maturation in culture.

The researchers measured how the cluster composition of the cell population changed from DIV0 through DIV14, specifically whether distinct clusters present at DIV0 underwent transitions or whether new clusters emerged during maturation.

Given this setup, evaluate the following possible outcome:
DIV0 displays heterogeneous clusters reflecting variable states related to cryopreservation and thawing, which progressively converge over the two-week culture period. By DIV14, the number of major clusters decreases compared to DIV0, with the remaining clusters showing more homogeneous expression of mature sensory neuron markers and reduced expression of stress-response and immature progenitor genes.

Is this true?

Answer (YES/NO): NO